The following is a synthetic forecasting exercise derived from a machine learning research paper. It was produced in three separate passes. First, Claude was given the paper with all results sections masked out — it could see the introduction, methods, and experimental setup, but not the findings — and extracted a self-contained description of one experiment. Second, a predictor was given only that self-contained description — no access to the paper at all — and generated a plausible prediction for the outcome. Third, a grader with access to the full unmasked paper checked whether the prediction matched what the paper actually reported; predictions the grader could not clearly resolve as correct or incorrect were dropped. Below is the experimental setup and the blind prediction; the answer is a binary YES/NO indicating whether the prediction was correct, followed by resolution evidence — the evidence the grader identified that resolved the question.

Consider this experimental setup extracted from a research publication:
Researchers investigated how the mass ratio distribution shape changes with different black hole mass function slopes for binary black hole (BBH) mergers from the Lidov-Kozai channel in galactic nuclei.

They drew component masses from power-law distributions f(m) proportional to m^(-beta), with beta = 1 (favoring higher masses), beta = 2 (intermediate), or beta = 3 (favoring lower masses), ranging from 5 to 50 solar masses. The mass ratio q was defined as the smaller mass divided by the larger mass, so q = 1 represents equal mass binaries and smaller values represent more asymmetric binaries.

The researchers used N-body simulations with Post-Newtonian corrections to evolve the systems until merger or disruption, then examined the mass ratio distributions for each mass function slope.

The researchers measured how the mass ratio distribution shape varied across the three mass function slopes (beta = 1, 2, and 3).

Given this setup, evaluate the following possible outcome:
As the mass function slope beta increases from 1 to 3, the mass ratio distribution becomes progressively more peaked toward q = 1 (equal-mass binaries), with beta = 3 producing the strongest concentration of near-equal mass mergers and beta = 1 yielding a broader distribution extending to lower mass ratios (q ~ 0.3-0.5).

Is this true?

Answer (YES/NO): NO